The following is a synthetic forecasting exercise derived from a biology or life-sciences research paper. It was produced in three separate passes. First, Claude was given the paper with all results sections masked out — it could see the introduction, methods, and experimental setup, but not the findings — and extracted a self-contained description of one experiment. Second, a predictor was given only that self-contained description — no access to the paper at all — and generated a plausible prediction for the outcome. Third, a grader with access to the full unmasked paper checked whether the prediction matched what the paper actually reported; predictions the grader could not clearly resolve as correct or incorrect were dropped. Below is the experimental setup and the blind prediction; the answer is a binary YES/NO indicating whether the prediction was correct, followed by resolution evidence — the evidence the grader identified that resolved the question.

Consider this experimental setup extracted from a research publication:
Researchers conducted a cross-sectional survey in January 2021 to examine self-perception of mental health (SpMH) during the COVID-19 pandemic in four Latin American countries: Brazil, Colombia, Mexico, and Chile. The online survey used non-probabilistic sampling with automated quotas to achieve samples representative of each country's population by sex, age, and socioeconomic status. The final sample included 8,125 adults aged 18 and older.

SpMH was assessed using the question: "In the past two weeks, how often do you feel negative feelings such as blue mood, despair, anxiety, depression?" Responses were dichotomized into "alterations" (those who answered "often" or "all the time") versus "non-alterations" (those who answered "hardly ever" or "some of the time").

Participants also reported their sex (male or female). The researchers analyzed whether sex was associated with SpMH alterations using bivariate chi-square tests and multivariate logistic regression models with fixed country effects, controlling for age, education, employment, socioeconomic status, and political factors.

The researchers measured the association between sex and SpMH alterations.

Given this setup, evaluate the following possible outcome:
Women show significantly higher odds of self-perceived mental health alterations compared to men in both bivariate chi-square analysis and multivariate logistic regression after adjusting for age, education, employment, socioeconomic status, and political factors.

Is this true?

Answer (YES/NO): YES